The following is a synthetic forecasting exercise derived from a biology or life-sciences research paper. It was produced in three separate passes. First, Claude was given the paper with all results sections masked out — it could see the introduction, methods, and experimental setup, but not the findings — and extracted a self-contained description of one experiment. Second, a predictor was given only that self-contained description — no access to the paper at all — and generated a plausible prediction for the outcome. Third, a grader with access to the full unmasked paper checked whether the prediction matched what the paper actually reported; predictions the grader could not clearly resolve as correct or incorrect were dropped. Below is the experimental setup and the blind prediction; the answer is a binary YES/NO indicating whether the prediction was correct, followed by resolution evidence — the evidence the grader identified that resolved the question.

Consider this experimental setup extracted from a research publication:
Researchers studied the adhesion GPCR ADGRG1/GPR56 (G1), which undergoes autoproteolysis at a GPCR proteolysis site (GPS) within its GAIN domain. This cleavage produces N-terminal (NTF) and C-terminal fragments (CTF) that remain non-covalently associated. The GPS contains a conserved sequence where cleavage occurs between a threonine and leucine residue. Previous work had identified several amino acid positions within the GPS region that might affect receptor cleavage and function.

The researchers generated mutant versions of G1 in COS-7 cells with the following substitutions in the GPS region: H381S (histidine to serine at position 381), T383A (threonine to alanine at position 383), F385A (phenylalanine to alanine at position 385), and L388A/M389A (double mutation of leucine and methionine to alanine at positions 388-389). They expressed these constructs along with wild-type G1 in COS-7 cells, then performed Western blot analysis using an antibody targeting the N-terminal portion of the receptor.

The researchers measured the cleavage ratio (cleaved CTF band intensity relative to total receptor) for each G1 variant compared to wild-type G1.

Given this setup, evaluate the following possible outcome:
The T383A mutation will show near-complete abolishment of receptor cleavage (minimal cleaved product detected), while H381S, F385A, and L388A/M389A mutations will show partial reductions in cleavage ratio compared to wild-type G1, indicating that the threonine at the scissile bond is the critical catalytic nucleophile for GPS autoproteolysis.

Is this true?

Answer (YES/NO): NO